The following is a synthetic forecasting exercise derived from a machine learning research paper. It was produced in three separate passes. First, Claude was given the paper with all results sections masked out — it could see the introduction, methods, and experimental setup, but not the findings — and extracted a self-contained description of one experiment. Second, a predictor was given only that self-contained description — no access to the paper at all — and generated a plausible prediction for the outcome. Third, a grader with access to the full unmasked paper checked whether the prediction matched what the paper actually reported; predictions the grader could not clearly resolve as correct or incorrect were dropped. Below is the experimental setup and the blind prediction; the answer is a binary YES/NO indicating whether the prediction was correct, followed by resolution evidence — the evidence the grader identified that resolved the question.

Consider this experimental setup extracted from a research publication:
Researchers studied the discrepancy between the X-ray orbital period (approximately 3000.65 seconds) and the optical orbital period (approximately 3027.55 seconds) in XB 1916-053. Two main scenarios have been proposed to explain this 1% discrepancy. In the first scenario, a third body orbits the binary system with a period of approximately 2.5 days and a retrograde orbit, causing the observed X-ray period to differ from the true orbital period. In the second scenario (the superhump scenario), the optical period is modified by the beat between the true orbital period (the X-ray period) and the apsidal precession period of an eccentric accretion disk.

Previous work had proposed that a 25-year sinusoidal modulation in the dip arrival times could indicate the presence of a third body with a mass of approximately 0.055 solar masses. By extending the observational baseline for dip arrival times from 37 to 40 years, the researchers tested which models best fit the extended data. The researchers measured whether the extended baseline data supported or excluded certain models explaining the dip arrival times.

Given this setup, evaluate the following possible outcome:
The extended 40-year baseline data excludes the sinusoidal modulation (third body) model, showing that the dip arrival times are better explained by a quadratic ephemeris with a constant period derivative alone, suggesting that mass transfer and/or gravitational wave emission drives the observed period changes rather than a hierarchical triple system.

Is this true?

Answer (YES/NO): NO